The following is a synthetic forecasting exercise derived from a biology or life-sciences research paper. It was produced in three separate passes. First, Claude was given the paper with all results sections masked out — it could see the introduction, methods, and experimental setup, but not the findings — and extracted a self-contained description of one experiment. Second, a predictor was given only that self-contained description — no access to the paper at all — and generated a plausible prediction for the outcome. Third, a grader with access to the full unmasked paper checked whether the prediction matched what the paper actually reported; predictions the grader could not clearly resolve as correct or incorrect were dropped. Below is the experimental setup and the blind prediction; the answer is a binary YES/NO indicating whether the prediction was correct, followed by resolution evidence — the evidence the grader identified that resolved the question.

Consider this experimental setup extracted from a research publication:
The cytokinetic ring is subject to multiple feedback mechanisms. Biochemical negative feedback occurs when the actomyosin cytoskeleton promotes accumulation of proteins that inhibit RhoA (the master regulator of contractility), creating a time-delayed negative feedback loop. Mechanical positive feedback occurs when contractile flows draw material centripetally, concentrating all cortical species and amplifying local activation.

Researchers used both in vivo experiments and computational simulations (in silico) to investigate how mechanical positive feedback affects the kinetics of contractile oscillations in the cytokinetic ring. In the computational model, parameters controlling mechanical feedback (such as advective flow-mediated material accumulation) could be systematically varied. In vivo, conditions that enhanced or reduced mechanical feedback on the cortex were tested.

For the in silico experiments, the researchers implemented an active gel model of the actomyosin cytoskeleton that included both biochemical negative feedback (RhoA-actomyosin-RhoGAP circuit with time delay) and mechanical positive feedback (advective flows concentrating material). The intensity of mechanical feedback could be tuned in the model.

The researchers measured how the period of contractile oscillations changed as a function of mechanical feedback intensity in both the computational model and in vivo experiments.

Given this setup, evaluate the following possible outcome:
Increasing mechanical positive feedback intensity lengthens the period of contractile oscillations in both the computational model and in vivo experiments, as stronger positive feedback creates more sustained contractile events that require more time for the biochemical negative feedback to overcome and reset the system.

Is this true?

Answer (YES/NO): YES